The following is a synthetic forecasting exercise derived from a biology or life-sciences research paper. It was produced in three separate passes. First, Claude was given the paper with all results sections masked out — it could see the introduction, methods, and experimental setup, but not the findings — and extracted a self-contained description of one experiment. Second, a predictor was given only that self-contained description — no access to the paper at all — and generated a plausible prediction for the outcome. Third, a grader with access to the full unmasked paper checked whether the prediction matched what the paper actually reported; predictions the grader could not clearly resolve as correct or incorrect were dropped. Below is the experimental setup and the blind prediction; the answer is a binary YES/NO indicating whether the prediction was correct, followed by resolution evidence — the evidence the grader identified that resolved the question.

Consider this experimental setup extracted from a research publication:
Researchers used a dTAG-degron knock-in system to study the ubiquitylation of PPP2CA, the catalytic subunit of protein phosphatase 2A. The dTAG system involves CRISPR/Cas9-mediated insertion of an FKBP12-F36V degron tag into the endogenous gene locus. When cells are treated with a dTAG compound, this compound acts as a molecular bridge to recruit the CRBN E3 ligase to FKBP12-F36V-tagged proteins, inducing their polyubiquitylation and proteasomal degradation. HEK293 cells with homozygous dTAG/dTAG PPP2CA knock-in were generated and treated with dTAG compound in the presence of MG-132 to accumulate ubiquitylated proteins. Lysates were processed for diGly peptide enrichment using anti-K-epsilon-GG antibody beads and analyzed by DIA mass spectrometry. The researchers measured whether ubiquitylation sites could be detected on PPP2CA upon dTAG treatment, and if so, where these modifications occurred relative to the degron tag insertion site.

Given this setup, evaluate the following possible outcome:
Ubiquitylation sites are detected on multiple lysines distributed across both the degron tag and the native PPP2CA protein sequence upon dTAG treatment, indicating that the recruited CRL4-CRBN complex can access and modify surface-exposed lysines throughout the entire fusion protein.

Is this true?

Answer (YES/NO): NO